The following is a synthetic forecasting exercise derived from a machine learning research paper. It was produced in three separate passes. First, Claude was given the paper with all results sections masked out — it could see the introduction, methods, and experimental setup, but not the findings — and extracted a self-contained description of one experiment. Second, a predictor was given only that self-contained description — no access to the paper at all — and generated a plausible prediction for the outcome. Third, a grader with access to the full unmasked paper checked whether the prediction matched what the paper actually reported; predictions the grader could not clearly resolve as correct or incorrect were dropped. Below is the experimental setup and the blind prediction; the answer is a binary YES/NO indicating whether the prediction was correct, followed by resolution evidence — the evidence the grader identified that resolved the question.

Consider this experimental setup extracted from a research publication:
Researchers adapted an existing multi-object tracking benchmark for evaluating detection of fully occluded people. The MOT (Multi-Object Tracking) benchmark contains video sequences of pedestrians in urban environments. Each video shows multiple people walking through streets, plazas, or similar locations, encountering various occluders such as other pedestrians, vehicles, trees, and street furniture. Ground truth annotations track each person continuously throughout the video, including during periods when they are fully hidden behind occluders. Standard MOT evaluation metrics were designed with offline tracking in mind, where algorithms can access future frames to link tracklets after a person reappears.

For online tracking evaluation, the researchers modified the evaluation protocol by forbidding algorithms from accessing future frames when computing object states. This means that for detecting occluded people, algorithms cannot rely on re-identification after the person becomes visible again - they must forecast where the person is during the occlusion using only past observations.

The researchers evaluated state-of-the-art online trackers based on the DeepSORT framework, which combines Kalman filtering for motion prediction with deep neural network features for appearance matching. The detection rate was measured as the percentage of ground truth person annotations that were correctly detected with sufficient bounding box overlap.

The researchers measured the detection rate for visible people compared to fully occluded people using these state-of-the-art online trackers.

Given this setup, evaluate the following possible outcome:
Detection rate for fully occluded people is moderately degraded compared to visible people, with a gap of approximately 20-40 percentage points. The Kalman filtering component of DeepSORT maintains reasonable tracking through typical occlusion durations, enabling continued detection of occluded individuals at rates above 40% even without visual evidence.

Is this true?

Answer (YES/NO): NO